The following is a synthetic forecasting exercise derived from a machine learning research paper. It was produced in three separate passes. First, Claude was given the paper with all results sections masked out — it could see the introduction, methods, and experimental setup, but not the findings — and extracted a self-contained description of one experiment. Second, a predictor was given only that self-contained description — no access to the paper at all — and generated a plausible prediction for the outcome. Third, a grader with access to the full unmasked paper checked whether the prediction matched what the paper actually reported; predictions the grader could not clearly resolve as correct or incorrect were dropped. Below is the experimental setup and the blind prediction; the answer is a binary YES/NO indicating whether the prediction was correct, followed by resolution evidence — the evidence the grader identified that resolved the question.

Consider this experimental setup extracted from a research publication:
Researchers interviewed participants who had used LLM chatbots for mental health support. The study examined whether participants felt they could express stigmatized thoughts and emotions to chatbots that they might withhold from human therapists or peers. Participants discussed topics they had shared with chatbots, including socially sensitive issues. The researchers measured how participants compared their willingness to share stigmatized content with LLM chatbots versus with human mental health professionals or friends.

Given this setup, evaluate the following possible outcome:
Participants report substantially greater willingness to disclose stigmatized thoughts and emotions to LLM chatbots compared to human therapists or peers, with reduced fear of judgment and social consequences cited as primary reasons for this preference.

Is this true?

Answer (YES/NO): YES